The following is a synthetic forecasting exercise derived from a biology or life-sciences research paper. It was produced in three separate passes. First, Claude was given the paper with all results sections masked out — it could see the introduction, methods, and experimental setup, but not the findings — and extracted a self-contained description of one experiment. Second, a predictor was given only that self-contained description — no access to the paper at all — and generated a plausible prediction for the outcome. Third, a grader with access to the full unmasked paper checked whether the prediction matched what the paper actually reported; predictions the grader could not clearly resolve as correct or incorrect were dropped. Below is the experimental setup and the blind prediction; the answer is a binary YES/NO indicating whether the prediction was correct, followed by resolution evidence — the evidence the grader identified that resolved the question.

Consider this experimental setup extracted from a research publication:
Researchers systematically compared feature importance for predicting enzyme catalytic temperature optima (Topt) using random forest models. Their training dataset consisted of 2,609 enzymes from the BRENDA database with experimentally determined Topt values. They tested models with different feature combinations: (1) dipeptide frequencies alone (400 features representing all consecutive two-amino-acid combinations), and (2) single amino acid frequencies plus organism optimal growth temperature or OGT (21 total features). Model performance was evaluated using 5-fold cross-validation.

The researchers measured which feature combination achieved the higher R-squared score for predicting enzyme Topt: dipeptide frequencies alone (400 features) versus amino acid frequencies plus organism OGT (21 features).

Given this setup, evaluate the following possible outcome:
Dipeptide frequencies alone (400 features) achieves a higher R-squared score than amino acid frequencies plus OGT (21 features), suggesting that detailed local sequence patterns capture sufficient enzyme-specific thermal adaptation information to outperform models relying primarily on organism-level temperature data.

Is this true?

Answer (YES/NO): NO